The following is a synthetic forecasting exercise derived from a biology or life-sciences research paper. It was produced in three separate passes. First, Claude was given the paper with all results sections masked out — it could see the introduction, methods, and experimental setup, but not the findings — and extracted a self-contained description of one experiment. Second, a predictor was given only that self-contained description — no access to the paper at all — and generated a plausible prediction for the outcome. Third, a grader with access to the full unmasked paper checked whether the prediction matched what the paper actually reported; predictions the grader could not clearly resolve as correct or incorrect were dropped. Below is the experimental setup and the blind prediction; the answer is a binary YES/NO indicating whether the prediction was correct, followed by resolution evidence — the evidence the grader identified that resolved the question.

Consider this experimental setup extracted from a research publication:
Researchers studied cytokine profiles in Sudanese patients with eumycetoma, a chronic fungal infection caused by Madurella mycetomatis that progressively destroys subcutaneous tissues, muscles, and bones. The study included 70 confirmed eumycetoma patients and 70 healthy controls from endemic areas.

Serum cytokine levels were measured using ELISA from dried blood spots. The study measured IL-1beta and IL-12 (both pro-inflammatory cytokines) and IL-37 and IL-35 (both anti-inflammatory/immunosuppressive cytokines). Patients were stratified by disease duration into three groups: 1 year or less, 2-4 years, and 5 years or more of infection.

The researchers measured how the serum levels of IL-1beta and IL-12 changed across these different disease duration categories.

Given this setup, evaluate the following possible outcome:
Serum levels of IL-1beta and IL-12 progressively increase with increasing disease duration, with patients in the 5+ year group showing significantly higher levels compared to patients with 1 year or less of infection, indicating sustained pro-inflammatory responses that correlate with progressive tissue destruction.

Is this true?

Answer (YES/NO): NO